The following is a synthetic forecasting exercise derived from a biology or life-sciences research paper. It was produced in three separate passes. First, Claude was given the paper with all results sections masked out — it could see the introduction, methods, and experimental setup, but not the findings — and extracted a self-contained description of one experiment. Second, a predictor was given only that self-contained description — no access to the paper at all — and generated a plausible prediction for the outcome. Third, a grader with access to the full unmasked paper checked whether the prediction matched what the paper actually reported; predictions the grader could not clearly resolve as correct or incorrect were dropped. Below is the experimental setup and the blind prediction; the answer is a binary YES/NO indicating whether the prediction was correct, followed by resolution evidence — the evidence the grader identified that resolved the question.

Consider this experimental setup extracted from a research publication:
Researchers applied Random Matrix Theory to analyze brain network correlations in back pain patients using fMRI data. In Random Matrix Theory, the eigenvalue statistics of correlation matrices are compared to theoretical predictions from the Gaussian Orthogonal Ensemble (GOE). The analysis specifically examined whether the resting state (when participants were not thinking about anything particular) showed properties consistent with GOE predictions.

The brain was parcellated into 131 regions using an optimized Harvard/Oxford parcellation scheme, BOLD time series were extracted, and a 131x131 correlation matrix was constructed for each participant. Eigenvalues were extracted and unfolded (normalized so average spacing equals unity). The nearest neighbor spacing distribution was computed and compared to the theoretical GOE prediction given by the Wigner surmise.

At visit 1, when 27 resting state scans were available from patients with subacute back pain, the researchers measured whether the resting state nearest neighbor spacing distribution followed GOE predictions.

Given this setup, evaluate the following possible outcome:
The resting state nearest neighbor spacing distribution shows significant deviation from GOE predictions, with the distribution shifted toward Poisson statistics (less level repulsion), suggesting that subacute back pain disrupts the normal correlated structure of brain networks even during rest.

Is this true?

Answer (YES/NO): NO